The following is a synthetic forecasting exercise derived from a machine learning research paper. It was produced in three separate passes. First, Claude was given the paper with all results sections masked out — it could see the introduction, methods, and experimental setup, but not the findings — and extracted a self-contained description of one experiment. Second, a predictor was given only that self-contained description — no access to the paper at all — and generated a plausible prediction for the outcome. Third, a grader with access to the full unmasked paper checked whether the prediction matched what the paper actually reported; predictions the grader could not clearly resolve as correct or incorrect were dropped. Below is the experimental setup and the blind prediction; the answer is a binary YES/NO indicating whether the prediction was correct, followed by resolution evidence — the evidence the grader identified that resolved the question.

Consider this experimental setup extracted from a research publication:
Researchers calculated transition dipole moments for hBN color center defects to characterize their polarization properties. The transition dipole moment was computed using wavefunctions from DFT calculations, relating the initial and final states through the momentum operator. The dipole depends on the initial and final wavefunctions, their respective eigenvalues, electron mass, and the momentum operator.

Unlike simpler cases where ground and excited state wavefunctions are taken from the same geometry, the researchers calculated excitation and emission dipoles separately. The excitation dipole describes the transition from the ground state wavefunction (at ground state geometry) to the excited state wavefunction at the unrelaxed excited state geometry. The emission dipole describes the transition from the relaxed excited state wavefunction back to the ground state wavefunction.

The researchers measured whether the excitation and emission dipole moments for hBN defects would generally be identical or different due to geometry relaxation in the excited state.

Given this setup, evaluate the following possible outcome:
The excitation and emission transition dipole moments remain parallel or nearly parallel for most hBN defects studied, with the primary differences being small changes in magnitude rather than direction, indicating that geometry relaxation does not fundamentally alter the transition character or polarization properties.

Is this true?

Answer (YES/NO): NO